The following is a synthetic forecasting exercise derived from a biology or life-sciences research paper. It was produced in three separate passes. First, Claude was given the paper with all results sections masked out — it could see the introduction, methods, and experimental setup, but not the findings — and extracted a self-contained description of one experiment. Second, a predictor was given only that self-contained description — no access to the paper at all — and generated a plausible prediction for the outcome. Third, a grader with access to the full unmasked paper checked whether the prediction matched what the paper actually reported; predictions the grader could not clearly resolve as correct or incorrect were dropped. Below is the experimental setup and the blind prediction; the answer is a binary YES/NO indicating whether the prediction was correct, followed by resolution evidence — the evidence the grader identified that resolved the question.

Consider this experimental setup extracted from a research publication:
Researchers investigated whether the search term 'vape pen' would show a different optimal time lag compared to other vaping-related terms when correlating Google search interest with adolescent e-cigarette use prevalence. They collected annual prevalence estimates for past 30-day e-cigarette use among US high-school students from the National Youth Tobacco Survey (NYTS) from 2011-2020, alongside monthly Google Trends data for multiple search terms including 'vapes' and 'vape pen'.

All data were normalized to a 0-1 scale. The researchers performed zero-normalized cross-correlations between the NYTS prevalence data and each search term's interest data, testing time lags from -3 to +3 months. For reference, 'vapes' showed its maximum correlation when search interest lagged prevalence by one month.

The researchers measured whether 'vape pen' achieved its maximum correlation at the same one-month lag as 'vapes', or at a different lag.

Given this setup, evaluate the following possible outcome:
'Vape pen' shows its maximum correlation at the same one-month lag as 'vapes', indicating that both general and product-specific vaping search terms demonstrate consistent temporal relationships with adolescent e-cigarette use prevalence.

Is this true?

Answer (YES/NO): NO